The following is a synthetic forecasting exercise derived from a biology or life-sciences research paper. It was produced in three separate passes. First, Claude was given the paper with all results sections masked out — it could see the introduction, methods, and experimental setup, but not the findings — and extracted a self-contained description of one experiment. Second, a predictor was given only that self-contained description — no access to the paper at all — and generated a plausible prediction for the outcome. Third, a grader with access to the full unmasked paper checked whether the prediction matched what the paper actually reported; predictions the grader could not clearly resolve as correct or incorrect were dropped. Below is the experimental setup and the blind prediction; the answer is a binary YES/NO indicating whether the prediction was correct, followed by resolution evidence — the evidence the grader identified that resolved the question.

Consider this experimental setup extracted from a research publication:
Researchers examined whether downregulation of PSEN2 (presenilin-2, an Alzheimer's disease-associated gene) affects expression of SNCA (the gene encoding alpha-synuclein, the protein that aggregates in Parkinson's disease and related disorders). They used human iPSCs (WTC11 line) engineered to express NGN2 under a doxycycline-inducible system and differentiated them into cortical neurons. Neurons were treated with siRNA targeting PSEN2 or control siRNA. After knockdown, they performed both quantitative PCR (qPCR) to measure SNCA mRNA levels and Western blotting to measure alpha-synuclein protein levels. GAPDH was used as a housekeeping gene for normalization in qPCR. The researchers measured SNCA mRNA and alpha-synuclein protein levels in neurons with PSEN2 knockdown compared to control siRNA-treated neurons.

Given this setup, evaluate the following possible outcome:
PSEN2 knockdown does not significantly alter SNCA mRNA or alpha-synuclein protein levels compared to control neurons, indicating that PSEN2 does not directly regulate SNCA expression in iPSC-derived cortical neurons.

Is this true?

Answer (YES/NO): NO